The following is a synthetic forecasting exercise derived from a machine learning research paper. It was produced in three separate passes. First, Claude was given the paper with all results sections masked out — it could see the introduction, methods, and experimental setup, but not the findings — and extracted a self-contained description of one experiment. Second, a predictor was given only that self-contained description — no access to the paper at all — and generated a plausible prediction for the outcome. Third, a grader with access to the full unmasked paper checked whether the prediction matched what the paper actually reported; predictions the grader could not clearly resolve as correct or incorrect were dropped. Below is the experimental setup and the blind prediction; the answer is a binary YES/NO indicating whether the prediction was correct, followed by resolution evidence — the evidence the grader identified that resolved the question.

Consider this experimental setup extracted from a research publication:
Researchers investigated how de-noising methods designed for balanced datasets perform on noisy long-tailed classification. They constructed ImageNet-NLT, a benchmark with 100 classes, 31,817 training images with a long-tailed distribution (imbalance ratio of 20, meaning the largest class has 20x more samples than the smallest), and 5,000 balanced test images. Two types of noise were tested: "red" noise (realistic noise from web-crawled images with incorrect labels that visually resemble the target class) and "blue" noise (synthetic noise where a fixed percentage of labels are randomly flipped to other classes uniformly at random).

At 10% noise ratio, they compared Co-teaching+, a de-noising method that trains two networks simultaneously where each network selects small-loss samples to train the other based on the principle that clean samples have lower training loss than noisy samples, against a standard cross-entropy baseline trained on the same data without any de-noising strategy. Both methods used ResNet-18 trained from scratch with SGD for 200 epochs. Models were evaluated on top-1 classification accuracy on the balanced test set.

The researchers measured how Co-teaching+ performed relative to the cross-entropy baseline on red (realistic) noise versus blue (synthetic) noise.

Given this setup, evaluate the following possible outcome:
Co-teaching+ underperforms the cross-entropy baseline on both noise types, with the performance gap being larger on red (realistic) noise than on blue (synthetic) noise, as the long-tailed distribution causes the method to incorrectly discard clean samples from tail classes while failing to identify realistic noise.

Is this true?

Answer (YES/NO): NO